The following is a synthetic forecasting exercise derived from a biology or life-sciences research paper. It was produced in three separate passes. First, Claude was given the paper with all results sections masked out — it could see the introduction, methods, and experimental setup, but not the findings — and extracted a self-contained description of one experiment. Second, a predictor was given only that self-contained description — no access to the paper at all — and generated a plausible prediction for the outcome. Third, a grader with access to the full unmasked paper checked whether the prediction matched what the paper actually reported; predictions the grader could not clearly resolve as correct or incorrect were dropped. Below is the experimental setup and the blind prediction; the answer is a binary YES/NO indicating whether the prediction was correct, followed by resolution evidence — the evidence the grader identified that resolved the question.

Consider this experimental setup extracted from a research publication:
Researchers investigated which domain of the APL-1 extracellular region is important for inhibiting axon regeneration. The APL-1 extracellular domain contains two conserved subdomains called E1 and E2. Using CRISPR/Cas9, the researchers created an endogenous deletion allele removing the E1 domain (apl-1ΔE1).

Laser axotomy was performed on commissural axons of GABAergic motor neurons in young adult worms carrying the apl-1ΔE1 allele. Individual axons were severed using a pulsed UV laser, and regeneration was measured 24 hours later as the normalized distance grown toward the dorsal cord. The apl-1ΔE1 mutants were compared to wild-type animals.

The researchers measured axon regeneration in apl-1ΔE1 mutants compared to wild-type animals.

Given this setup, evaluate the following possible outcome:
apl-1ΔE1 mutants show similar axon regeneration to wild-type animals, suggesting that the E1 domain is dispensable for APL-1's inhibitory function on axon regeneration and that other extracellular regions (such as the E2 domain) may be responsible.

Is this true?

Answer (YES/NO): YES